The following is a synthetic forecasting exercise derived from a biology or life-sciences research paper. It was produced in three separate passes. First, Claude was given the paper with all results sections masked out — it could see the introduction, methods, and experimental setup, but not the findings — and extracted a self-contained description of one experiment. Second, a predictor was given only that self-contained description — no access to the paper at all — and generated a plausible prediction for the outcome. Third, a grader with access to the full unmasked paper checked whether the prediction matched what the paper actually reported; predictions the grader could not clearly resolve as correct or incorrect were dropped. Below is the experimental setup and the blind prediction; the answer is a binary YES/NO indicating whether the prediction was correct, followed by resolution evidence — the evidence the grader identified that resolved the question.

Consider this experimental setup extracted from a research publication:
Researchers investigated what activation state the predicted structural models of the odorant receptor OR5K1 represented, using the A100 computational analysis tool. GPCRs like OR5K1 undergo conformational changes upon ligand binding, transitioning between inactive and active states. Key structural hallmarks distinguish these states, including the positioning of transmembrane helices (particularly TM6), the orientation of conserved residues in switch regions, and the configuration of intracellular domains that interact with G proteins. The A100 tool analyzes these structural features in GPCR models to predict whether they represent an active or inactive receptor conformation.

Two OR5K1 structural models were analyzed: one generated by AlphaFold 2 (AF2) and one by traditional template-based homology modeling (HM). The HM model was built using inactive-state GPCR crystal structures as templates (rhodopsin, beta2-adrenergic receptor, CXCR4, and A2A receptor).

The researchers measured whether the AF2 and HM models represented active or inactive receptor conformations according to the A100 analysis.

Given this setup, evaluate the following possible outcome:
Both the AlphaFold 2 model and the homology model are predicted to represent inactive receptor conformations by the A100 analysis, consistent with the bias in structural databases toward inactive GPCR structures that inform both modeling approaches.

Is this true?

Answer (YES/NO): NO